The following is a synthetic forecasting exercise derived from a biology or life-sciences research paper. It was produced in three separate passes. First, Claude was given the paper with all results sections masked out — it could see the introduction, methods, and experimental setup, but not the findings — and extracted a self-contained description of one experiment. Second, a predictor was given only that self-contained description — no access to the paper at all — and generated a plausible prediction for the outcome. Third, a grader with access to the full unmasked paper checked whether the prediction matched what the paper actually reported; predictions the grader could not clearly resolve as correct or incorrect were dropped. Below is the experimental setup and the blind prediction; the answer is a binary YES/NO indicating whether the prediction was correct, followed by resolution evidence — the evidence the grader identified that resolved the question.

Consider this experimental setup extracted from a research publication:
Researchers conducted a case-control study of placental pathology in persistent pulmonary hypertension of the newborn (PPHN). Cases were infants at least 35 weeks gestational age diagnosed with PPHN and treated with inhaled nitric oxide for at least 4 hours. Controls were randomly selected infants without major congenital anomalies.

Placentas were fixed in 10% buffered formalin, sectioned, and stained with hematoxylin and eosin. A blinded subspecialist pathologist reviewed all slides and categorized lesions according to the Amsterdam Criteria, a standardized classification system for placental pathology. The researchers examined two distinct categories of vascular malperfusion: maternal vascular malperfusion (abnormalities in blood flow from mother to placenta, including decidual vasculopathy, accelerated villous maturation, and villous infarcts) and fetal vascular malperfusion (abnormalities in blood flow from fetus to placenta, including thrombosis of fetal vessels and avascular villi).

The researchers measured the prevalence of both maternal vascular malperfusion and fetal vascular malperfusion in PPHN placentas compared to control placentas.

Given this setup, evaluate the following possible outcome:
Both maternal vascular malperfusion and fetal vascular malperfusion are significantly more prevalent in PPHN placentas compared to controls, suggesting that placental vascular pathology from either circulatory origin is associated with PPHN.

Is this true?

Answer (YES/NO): YES